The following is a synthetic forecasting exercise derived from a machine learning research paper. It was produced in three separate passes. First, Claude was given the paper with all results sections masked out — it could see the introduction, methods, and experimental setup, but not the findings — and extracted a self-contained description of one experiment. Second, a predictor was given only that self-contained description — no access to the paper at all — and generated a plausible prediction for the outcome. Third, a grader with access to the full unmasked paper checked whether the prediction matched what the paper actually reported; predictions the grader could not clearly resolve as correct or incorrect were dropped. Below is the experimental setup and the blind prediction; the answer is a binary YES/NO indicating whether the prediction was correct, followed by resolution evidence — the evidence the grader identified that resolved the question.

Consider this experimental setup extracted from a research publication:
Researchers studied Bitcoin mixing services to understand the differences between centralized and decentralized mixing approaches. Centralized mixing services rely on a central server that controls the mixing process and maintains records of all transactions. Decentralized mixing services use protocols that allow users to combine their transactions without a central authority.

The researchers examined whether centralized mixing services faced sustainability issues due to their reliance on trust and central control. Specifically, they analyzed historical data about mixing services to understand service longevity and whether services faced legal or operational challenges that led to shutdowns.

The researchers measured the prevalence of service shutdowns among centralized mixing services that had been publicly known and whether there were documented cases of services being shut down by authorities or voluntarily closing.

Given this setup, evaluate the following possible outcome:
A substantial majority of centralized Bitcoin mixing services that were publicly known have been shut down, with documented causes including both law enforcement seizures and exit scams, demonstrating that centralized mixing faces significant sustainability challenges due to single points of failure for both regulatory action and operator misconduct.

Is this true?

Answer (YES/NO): NO